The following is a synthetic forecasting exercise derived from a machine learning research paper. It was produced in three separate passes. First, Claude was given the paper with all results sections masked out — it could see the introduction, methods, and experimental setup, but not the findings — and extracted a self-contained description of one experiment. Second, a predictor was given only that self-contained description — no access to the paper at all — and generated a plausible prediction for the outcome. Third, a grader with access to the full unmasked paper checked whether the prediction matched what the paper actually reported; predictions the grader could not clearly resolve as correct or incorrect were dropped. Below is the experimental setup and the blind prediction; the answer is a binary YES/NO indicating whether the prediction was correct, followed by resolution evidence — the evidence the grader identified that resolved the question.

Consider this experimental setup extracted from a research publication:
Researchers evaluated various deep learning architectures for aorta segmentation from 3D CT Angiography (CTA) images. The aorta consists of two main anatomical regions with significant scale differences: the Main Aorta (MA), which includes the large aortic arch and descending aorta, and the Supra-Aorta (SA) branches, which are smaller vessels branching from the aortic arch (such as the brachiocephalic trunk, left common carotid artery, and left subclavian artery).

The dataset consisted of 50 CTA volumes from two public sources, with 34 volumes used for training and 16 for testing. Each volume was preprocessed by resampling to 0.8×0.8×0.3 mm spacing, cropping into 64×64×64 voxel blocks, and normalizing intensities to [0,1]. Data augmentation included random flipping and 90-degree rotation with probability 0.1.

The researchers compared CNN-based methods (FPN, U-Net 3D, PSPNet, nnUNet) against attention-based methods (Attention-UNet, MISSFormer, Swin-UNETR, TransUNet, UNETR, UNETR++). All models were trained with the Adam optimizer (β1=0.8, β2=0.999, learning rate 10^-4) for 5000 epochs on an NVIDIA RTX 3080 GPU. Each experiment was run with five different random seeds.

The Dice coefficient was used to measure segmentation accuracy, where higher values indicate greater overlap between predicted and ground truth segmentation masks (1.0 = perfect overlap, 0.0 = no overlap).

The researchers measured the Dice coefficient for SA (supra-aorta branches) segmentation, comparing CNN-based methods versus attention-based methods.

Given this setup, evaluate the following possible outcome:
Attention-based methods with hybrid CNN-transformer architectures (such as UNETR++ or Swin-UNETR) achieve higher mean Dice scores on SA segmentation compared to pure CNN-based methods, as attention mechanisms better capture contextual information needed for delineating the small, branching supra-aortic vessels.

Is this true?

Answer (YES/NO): YES